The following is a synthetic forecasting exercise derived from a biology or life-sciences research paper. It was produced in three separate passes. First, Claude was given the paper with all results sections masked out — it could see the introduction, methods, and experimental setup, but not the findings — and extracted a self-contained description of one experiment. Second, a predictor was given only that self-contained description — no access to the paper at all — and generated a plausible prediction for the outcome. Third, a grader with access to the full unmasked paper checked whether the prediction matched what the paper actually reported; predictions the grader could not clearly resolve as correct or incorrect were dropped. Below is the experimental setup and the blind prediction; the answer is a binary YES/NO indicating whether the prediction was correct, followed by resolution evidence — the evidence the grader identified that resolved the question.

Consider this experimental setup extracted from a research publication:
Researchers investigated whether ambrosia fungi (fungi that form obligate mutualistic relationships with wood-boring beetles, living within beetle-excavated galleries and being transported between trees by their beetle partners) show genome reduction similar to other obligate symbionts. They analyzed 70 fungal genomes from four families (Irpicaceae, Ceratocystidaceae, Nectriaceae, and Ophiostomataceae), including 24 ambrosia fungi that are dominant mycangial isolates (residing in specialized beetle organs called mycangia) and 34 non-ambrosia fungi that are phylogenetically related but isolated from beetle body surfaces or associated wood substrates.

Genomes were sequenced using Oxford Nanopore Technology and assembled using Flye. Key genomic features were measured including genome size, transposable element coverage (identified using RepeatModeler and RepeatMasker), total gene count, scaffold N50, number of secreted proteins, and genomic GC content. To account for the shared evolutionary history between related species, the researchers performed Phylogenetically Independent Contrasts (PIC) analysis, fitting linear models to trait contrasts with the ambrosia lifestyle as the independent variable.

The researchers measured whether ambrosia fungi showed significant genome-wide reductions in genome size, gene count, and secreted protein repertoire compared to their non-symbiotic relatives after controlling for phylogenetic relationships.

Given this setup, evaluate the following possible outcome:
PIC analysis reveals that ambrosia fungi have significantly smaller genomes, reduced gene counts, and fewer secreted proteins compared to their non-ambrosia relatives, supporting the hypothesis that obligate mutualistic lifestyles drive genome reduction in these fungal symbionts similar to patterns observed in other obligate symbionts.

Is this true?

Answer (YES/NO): NO